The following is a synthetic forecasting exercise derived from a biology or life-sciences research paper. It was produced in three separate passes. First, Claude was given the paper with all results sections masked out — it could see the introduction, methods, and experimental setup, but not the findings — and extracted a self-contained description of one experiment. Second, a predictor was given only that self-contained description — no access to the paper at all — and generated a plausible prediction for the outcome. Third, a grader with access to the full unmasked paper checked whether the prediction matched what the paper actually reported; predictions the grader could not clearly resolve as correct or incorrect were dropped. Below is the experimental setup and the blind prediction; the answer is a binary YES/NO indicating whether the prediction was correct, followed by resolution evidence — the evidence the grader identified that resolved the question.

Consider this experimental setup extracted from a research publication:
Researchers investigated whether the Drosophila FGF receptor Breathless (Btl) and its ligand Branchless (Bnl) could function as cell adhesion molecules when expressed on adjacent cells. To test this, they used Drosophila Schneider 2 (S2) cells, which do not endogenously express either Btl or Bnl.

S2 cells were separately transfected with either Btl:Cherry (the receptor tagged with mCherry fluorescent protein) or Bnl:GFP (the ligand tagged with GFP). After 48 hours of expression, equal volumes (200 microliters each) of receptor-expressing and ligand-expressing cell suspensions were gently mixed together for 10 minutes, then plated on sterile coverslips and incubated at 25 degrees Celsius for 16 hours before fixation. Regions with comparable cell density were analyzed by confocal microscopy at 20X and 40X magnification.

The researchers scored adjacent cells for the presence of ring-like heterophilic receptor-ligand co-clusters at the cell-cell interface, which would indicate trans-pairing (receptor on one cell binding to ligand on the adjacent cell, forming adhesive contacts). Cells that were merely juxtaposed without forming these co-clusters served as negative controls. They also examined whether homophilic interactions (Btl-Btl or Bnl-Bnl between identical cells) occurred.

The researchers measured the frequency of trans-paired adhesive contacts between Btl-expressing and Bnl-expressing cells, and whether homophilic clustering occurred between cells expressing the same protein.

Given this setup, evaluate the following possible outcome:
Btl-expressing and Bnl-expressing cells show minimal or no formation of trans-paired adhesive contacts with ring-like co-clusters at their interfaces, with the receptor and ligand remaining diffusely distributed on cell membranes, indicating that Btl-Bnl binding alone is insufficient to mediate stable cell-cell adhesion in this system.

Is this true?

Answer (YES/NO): NO